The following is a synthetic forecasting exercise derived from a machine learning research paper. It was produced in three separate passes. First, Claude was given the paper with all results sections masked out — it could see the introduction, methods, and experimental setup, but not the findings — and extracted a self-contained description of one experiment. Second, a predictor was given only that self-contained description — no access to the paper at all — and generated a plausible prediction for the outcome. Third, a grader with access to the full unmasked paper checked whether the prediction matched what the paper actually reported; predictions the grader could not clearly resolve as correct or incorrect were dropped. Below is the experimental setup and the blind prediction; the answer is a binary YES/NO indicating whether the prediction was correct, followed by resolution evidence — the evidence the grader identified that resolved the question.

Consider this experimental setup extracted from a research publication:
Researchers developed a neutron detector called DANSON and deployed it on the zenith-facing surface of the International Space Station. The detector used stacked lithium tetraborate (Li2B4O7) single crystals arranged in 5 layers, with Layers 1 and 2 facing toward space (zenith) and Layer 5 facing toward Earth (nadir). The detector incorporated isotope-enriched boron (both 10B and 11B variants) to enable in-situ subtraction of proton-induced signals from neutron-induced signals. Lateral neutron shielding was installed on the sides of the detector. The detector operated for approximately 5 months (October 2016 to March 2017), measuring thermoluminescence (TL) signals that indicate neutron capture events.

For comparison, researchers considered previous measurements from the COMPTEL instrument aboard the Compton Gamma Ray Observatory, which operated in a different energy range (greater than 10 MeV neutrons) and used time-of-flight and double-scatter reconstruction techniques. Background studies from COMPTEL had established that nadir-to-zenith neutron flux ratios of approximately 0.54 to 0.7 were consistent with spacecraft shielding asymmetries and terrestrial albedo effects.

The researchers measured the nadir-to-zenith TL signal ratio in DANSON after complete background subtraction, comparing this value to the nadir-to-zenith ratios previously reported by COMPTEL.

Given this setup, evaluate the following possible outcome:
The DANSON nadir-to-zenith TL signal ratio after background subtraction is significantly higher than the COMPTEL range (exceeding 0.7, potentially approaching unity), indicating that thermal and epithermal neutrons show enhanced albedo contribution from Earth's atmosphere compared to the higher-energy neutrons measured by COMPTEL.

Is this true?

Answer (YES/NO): NO